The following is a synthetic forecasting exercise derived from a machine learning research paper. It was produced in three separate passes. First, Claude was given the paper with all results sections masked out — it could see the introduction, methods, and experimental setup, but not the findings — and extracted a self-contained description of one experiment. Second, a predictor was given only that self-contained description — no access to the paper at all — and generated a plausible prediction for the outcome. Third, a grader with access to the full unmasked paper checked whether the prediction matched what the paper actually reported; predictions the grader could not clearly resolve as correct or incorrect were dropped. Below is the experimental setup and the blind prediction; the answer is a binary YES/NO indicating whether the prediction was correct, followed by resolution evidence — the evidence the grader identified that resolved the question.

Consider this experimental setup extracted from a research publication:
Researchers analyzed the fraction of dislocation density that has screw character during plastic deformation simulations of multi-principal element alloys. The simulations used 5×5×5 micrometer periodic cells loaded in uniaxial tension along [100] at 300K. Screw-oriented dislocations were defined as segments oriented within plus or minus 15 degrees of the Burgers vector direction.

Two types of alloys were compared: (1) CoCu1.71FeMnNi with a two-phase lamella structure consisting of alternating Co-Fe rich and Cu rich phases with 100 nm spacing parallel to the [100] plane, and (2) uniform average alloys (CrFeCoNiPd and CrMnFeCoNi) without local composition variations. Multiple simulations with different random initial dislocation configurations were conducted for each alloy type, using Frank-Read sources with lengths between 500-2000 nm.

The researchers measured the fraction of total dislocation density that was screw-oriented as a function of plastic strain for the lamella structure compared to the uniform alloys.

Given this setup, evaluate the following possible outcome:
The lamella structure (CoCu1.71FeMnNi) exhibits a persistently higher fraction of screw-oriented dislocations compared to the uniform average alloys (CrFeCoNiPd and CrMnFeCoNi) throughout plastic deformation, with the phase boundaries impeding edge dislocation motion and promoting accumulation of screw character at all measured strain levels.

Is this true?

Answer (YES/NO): YES